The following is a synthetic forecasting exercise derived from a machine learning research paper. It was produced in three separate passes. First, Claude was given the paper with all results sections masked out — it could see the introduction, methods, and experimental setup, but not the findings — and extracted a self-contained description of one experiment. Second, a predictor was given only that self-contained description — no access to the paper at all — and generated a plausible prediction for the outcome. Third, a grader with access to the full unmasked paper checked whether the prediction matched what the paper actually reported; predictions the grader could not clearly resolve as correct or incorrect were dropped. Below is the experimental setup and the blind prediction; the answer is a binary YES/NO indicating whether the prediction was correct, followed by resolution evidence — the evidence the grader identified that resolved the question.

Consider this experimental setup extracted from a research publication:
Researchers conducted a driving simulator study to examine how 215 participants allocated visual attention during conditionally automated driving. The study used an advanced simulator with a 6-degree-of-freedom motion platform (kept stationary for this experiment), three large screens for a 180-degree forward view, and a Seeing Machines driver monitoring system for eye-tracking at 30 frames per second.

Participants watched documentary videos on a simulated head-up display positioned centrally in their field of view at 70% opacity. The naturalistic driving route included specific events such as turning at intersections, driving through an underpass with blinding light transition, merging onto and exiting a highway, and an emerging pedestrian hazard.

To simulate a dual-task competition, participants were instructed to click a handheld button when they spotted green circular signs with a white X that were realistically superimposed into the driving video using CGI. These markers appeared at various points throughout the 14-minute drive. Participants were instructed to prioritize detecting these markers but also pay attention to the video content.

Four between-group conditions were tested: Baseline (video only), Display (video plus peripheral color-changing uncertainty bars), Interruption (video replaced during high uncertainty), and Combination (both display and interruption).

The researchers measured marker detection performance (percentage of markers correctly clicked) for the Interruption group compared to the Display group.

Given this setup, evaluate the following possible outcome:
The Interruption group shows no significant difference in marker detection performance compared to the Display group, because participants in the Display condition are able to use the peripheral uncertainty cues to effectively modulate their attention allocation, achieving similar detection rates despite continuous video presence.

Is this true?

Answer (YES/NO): YES